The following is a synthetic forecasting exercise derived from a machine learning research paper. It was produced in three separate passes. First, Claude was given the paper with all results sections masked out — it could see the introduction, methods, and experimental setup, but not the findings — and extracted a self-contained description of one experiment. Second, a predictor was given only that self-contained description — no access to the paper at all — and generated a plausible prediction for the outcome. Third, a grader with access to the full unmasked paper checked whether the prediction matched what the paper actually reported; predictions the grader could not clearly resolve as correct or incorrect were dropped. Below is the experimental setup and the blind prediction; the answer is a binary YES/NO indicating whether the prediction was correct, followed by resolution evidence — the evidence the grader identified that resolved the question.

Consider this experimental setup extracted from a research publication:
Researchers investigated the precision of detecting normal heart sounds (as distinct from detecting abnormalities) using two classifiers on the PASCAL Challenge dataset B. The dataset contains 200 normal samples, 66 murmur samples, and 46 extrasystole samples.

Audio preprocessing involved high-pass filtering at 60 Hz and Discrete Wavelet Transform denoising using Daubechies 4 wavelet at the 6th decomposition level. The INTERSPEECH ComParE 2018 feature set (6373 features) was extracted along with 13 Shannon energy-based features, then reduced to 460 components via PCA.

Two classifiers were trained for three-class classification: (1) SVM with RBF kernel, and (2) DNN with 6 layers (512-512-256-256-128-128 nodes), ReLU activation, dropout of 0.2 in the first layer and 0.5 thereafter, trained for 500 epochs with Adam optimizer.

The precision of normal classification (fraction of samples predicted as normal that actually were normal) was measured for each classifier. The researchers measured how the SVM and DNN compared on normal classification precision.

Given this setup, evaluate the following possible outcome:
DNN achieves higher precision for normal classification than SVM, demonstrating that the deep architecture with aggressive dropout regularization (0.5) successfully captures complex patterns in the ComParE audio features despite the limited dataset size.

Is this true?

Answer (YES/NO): NO